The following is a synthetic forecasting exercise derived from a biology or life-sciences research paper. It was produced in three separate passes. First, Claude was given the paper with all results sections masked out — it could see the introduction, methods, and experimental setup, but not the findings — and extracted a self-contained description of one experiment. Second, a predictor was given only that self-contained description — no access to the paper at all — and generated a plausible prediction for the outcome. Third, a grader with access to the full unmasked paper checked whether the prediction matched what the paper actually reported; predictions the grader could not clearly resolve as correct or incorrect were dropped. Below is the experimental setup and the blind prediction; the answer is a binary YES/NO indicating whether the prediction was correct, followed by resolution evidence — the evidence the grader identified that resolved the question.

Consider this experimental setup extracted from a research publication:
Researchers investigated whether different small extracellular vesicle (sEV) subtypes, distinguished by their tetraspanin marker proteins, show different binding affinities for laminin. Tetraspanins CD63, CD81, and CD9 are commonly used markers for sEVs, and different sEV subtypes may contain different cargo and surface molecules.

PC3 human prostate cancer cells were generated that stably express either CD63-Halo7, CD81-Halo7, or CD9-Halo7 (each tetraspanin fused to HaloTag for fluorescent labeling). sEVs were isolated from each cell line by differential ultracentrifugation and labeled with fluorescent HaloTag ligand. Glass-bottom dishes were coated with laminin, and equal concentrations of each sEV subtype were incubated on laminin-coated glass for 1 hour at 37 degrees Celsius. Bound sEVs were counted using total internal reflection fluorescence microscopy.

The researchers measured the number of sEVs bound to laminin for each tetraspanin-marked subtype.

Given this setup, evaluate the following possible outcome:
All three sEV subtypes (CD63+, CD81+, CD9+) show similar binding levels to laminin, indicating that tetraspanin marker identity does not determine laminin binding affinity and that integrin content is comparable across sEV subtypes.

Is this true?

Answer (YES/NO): YES